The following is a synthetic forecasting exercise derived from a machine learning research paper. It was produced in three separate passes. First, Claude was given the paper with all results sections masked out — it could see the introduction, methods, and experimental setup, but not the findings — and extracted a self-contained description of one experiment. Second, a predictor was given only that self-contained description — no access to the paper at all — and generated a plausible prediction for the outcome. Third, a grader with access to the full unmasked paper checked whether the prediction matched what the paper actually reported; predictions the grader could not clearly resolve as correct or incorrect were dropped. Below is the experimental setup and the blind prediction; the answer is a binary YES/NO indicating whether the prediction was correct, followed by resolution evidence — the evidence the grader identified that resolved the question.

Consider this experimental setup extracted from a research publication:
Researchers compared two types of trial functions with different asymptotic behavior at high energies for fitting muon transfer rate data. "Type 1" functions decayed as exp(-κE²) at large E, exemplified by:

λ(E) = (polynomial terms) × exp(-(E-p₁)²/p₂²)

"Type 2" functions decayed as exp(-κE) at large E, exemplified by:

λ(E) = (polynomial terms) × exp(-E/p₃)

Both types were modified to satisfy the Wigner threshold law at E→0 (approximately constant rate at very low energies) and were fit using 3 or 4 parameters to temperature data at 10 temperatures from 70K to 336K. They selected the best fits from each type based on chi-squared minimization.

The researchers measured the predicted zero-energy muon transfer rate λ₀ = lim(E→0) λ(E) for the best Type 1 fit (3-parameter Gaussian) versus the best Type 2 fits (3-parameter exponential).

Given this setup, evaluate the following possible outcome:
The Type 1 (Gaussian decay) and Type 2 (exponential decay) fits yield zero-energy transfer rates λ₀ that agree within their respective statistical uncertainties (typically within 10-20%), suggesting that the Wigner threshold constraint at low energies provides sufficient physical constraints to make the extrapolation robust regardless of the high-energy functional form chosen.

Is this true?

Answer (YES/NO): NO